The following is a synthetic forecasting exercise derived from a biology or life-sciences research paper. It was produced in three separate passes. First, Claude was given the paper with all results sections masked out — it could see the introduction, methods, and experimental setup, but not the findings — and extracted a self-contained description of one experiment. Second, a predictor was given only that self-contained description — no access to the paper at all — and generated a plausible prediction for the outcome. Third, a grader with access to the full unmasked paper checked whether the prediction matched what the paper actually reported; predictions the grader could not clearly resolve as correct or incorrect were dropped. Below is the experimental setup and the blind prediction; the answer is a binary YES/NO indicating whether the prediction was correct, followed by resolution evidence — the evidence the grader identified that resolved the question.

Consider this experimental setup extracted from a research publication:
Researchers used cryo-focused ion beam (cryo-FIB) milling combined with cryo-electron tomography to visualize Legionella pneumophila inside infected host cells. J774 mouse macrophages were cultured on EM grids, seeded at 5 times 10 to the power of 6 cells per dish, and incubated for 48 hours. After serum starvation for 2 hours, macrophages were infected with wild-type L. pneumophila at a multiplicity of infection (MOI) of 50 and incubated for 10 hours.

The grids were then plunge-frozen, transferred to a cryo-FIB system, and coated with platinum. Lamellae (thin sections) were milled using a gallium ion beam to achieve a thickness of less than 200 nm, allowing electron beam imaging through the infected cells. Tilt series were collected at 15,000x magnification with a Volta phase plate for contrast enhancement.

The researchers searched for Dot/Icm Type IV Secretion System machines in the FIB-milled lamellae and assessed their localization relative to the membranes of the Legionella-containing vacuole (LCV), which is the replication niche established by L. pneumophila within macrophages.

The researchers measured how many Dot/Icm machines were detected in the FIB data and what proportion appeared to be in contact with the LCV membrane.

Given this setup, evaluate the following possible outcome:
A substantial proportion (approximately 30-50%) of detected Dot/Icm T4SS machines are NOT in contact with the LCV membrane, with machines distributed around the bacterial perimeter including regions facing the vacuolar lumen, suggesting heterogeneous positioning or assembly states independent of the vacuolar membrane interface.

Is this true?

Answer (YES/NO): NO